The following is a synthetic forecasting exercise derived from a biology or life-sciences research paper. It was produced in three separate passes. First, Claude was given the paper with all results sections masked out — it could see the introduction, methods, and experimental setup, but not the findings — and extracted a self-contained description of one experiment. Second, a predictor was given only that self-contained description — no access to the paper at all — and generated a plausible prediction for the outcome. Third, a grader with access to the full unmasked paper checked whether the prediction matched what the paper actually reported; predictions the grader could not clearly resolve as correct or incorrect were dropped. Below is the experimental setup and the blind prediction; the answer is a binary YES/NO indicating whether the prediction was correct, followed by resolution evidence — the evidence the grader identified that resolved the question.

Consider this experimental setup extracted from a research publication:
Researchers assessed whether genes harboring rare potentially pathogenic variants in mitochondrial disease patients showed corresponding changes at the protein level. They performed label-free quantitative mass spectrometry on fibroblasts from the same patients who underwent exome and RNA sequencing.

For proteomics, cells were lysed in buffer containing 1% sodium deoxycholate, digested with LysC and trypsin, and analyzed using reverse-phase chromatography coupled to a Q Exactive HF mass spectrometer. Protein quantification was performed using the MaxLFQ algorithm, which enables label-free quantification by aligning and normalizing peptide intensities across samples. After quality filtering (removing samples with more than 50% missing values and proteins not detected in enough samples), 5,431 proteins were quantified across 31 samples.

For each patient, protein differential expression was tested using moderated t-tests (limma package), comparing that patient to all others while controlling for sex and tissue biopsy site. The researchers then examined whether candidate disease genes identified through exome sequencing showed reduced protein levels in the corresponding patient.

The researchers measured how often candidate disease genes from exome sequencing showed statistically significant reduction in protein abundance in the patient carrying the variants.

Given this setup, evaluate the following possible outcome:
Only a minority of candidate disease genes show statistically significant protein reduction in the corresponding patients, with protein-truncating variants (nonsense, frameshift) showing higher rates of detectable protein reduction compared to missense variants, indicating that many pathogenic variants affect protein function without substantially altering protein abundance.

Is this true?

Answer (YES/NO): YES